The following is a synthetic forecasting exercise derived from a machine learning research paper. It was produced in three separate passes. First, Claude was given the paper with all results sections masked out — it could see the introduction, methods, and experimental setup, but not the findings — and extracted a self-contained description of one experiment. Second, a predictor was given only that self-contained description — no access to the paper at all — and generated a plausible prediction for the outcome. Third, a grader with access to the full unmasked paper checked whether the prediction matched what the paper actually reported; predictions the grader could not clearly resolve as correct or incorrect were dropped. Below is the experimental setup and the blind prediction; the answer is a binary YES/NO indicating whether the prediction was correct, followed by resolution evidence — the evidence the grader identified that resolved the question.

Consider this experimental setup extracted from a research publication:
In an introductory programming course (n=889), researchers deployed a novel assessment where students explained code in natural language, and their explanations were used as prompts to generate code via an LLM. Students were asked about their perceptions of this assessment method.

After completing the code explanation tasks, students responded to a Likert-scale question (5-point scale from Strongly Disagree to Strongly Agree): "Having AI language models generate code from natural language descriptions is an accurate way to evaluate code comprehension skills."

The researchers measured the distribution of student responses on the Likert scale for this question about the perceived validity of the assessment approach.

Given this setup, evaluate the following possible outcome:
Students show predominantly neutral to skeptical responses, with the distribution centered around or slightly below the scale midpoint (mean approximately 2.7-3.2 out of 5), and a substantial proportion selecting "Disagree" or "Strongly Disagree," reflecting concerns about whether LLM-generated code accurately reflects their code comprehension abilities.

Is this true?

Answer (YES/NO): NO